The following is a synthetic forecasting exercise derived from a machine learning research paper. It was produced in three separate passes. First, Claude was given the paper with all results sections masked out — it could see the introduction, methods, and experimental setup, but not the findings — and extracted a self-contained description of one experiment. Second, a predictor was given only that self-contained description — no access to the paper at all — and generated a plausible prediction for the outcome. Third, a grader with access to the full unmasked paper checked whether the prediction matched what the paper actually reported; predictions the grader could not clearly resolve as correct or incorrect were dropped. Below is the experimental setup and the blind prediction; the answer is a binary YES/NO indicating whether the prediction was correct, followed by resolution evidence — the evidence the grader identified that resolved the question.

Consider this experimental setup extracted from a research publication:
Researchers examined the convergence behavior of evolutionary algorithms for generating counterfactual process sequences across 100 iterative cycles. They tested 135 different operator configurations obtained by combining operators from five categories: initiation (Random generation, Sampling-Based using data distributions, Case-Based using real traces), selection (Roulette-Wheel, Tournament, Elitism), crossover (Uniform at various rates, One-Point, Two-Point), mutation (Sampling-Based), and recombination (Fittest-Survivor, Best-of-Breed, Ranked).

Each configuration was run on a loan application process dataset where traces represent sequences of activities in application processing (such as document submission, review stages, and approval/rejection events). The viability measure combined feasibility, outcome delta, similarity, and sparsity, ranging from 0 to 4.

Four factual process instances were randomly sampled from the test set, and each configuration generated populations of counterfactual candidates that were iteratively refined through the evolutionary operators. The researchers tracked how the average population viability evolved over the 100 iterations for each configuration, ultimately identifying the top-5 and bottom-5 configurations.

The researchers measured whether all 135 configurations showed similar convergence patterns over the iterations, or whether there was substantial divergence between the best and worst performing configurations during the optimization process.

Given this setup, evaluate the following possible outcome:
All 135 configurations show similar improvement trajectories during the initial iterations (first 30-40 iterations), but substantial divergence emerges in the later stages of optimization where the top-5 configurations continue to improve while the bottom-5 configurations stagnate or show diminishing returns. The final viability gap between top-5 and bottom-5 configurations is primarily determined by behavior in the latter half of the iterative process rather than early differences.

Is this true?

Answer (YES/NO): NO